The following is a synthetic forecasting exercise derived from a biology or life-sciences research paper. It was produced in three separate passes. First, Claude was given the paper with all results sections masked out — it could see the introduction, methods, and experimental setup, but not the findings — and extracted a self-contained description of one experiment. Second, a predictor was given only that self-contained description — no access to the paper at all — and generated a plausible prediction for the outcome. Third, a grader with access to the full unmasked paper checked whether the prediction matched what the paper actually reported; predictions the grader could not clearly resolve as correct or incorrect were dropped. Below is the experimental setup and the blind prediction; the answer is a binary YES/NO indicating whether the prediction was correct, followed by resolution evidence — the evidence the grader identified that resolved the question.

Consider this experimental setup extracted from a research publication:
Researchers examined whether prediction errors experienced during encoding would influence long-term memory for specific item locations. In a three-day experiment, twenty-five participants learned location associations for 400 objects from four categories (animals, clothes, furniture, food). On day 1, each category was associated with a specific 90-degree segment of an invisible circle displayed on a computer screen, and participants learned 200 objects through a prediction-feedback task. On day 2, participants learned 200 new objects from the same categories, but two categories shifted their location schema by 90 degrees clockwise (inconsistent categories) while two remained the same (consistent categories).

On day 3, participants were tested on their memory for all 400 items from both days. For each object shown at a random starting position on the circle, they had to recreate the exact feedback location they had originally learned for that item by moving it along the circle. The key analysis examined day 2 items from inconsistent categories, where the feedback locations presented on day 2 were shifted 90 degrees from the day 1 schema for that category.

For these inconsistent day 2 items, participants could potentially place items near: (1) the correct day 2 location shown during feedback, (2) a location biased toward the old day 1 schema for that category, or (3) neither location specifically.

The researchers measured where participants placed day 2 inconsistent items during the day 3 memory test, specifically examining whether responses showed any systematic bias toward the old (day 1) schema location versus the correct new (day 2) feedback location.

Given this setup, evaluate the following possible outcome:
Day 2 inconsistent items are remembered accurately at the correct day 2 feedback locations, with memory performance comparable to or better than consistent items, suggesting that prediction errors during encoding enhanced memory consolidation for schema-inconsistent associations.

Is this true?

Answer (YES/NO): NO